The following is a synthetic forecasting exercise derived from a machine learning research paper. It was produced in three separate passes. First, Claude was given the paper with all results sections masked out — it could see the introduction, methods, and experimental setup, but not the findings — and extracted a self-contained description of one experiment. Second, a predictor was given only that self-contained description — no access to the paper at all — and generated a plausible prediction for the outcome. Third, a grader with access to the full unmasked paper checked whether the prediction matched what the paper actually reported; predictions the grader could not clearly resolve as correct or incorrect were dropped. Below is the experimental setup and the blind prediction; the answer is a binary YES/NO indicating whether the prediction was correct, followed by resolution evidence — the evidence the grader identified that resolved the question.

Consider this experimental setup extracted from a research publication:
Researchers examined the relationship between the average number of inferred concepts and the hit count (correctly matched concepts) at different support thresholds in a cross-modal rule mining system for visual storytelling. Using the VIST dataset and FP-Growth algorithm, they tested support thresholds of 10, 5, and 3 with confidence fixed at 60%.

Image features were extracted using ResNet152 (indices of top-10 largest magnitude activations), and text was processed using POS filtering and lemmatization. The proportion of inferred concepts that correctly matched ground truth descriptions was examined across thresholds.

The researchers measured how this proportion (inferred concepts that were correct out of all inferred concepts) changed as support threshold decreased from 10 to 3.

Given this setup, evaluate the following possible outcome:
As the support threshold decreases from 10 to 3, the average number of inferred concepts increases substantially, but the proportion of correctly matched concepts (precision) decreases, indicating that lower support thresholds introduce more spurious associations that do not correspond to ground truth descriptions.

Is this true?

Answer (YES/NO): YES